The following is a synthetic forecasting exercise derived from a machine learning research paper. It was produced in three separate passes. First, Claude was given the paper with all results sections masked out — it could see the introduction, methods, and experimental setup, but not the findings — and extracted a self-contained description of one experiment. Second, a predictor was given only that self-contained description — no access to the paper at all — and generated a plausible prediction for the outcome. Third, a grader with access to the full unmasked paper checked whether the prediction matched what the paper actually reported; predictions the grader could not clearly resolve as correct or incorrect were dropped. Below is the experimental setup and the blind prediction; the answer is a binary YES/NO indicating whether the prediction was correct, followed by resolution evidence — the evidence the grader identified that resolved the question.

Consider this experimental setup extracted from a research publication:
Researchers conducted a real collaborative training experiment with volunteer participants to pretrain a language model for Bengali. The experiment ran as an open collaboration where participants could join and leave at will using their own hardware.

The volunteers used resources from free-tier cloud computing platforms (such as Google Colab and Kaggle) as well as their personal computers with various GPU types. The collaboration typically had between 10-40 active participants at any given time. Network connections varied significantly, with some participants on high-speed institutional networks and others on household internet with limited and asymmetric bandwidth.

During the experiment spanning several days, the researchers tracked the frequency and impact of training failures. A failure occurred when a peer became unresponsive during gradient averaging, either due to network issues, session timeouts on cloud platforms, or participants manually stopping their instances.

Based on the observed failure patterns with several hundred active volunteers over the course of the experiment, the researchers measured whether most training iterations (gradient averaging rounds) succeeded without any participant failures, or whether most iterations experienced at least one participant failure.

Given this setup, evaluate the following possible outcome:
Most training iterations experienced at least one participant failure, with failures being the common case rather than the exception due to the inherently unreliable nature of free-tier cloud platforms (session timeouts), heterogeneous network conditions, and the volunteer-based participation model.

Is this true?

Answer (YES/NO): YES